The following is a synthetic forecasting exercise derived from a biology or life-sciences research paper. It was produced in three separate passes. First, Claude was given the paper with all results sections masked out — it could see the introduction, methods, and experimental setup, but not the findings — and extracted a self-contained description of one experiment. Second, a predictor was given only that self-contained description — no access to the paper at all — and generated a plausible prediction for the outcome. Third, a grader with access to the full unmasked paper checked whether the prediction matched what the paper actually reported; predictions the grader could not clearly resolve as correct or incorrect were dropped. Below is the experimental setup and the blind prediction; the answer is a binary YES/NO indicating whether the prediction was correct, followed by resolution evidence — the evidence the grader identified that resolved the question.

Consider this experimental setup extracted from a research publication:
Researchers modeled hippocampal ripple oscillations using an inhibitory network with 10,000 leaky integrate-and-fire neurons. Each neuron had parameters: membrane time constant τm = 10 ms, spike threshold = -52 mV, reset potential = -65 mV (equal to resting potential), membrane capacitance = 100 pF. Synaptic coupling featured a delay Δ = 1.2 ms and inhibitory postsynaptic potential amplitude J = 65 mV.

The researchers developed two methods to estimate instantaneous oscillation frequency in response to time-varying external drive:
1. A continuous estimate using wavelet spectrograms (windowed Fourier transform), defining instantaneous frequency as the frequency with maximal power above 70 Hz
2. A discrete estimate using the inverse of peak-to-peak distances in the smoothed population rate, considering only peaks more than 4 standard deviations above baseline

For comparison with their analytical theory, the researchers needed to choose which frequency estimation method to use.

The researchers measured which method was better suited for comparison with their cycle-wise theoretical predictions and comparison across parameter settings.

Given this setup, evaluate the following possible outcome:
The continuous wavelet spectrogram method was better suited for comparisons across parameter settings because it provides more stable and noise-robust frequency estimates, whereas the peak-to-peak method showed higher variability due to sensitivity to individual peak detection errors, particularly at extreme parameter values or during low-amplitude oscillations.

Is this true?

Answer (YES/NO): NO